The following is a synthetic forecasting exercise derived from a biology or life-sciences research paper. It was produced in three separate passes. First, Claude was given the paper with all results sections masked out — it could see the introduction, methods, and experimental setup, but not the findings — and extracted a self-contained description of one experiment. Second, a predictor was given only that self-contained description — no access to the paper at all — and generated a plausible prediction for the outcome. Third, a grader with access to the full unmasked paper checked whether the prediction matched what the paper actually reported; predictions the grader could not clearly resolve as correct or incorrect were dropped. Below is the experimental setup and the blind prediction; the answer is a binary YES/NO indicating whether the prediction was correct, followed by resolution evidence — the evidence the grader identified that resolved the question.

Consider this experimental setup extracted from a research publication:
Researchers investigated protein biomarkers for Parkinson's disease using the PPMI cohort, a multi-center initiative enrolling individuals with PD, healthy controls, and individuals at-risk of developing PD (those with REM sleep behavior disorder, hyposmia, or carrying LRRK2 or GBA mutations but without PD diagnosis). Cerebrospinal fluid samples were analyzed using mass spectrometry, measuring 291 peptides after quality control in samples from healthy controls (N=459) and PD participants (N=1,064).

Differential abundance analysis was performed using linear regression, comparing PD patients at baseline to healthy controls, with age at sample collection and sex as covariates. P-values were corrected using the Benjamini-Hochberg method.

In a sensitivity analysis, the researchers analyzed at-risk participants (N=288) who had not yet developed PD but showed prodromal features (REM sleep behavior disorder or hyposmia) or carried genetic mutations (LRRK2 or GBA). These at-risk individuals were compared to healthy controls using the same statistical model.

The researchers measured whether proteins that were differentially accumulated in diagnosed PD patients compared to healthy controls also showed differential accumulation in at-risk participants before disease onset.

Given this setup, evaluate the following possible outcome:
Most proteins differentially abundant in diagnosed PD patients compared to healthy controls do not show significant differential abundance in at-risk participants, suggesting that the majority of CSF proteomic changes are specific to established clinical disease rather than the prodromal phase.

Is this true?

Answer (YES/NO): YES